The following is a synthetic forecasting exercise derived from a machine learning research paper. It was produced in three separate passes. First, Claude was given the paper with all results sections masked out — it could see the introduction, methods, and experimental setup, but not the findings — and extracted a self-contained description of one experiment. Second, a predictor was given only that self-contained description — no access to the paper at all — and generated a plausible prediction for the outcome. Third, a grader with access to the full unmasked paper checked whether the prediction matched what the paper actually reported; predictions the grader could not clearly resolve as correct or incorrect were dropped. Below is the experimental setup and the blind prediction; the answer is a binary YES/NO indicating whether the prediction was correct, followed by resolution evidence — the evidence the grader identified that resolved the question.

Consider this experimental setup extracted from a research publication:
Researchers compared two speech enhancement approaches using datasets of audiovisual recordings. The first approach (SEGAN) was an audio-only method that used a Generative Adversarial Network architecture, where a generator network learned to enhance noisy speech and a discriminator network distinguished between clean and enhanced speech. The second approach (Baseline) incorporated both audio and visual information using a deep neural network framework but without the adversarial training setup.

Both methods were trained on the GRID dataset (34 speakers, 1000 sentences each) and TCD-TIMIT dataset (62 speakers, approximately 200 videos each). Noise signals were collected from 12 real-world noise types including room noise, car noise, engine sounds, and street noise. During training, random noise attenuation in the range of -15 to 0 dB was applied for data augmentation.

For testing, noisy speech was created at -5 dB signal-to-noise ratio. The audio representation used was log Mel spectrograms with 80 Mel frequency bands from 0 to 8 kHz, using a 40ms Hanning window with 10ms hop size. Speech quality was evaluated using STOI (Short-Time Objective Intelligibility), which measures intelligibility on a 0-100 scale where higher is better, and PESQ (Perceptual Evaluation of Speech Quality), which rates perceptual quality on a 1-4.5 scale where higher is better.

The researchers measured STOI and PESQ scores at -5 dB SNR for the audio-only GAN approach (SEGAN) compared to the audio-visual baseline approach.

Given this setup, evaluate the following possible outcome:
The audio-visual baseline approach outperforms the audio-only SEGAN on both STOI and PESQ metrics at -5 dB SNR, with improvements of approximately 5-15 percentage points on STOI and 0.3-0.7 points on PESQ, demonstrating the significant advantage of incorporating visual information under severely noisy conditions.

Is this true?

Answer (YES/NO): NO